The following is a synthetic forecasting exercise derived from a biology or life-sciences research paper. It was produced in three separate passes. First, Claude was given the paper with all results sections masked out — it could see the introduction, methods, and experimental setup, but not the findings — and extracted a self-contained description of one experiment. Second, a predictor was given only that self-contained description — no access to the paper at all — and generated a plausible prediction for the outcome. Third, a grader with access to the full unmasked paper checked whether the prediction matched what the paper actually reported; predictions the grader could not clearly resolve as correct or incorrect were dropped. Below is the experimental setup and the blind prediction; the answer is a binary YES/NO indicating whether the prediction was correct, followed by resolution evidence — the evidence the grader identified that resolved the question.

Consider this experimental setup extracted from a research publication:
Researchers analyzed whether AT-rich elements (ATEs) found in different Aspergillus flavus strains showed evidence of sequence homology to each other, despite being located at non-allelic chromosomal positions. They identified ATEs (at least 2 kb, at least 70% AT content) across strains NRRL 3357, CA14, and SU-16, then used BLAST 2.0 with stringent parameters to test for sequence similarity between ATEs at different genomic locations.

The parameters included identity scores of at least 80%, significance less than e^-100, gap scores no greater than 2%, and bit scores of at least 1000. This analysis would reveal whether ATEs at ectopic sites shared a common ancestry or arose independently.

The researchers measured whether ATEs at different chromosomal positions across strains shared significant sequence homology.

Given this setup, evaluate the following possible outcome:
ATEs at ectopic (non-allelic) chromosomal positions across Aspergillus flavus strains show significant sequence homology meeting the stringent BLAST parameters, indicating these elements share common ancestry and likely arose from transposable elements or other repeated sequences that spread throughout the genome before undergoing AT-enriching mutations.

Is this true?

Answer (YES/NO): YES